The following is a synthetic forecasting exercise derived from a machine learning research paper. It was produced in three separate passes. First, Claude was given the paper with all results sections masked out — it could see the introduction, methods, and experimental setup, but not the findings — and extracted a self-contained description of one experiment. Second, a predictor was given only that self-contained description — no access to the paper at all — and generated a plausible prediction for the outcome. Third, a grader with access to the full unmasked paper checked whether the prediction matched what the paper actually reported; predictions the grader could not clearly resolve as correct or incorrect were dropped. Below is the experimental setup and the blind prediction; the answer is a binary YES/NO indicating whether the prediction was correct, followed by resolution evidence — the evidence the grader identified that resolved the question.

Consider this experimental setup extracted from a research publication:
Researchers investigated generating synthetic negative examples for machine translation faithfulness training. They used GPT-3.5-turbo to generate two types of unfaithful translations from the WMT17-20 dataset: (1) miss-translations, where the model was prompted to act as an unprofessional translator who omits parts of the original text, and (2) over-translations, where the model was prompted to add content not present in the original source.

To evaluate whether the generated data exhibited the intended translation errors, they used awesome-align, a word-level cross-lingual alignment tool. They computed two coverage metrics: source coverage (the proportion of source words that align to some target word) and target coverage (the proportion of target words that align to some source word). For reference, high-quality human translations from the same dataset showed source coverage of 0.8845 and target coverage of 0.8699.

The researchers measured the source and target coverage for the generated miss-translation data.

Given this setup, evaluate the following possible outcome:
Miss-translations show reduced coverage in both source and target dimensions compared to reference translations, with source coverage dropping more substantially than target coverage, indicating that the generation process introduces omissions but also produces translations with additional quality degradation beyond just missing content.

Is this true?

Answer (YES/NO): YES